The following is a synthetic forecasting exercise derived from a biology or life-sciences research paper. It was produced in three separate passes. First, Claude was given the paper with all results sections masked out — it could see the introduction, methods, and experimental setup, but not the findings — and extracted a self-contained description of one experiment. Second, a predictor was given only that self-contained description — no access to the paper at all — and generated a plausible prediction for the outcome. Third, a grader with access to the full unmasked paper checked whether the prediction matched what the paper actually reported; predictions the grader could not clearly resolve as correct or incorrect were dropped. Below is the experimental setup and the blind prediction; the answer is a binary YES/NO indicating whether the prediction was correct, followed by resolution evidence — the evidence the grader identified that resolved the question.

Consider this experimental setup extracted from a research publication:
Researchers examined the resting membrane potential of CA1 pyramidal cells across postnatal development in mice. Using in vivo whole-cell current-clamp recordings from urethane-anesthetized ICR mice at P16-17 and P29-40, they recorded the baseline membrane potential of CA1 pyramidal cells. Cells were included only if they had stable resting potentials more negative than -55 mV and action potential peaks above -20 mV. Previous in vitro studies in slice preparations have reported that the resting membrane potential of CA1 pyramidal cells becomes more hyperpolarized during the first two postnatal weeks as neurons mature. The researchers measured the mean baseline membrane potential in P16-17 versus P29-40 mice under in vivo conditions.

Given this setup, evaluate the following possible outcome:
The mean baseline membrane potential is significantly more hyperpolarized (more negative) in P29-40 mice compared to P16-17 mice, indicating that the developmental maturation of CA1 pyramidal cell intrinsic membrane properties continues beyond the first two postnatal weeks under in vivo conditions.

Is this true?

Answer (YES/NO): YES